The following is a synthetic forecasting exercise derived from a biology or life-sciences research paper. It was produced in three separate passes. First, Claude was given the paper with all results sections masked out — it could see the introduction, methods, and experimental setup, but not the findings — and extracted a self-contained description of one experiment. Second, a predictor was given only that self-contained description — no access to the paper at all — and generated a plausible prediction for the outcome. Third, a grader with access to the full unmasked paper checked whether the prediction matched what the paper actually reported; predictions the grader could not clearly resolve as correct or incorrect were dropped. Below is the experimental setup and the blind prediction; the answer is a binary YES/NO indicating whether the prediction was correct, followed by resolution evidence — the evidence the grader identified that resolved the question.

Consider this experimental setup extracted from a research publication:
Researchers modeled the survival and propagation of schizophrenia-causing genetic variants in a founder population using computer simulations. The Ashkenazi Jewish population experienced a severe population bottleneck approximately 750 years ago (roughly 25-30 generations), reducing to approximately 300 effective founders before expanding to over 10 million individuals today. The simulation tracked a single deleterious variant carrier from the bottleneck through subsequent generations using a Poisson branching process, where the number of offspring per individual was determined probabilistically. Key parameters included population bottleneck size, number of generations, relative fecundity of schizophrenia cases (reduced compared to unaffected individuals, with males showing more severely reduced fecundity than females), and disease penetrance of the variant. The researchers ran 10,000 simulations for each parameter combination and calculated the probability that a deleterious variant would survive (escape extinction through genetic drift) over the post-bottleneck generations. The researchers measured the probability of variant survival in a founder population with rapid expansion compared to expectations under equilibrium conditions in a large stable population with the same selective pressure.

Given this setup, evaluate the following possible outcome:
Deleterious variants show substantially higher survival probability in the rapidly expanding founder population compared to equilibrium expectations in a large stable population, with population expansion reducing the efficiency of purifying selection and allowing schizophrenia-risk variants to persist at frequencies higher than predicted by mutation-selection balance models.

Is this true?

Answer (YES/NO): YES